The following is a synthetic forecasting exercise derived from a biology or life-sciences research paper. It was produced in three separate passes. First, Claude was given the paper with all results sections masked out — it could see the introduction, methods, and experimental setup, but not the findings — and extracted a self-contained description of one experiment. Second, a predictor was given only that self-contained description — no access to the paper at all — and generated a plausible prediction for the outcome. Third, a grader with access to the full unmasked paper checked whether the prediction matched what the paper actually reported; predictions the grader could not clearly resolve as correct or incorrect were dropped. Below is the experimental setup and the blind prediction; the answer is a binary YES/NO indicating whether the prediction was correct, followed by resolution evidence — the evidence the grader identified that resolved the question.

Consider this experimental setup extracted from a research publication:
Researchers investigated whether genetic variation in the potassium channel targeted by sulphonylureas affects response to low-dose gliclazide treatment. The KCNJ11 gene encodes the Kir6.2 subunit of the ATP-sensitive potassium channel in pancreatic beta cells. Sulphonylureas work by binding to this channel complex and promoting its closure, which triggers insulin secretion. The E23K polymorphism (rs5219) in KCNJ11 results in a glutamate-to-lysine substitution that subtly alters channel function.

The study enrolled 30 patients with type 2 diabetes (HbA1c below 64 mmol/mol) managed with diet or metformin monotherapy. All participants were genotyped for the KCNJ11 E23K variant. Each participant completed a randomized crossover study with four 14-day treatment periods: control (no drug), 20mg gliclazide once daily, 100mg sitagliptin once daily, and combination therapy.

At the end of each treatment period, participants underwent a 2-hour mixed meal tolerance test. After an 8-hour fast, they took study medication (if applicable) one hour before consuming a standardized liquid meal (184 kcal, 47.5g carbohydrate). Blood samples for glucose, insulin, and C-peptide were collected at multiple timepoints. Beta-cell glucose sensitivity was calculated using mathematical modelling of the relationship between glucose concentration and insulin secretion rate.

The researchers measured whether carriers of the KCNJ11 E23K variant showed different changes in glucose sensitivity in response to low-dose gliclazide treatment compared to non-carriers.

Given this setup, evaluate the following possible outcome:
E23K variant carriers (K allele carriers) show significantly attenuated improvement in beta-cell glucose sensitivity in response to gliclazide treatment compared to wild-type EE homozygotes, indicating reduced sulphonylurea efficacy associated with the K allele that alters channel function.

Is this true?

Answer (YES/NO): NO